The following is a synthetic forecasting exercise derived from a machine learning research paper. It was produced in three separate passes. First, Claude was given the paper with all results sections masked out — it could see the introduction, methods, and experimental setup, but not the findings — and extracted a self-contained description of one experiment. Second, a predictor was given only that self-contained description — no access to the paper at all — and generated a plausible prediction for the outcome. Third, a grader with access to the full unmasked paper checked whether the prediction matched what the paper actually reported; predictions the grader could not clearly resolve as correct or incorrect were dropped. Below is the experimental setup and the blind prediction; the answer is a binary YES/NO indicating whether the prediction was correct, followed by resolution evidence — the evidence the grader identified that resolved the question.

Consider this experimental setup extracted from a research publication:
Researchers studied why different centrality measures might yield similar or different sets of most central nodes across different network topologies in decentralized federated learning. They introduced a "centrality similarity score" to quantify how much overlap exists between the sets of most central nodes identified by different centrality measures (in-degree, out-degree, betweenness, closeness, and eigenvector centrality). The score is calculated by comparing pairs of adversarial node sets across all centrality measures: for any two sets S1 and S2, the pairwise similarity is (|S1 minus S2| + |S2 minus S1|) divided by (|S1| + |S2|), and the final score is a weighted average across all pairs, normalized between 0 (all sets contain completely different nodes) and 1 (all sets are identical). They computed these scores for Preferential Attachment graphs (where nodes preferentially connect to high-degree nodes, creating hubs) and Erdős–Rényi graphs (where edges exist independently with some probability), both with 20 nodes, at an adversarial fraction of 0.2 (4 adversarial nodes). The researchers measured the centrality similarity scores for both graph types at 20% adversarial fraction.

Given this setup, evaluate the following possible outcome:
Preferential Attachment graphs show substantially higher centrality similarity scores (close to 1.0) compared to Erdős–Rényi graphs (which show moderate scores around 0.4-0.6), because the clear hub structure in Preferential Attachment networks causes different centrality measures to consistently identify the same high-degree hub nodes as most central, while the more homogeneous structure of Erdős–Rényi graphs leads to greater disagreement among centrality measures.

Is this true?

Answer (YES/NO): NO